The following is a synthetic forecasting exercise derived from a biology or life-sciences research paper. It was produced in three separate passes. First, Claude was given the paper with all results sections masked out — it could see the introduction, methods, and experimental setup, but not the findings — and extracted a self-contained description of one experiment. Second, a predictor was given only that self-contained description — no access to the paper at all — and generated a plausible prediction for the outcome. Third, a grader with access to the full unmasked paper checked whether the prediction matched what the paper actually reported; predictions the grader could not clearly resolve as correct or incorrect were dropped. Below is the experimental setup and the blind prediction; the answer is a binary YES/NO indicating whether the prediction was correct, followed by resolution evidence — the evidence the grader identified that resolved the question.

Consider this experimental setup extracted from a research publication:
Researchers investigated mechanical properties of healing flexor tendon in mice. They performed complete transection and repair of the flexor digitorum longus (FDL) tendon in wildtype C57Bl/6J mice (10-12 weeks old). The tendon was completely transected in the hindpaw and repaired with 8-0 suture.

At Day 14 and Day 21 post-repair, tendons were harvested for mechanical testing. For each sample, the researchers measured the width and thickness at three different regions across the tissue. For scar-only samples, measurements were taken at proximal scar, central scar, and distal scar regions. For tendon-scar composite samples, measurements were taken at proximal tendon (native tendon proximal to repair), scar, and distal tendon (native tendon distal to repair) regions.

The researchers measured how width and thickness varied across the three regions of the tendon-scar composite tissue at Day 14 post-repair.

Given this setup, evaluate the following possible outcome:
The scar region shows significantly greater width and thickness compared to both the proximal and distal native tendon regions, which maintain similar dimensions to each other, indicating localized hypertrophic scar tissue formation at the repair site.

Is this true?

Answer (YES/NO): NO